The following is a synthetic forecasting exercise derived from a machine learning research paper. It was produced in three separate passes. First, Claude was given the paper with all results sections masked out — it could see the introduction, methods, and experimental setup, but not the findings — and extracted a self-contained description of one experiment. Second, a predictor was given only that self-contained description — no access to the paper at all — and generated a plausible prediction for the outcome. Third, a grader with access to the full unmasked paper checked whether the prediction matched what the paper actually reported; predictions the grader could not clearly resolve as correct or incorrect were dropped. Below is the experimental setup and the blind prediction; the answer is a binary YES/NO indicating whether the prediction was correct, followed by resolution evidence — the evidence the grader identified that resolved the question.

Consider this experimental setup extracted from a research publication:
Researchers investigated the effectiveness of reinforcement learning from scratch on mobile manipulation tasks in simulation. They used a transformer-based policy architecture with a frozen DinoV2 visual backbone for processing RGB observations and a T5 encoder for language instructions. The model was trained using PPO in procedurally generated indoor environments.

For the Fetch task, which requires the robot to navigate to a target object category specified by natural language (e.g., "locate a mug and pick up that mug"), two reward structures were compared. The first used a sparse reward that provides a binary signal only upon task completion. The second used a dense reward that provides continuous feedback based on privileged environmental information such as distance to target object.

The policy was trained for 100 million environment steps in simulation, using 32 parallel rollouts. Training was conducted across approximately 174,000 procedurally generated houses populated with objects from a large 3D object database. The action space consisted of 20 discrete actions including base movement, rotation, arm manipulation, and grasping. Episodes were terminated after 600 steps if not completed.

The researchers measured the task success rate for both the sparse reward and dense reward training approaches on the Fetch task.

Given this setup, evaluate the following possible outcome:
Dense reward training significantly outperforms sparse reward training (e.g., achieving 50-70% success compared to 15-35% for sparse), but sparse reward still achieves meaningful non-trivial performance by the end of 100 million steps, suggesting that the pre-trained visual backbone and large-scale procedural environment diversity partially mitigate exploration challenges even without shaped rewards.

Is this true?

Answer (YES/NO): NO